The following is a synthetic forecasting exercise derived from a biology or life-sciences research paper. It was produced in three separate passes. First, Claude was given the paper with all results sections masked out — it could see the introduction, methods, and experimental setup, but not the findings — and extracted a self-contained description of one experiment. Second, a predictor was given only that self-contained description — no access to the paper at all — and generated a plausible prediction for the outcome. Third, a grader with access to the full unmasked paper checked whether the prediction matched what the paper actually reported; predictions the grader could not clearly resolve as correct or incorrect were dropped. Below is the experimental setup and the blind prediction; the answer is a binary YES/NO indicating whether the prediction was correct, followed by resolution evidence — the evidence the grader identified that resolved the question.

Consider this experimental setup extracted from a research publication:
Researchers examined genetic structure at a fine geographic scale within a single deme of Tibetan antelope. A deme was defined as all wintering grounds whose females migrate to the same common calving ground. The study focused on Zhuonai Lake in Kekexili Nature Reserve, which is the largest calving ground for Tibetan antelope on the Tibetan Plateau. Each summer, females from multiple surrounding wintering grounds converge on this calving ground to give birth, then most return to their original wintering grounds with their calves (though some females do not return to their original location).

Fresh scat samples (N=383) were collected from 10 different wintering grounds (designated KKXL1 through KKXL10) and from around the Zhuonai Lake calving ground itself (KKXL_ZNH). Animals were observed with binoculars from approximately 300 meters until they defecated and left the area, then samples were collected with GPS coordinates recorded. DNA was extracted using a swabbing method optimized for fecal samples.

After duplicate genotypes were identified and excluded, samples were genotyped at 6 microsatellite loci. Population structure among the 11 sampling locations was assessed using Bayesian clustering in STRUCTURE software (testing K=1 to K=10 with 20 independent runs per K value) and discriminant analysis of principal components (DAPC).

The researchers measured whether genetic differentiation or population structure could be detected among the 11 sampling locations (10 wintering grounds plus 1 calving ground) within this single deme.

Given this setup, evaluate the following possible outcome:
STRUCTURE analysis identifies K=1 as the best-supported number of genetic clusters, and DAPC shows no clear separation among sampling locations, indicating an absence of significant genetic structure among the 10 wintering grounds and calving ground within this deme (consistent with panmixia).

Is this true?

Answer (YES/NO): YES